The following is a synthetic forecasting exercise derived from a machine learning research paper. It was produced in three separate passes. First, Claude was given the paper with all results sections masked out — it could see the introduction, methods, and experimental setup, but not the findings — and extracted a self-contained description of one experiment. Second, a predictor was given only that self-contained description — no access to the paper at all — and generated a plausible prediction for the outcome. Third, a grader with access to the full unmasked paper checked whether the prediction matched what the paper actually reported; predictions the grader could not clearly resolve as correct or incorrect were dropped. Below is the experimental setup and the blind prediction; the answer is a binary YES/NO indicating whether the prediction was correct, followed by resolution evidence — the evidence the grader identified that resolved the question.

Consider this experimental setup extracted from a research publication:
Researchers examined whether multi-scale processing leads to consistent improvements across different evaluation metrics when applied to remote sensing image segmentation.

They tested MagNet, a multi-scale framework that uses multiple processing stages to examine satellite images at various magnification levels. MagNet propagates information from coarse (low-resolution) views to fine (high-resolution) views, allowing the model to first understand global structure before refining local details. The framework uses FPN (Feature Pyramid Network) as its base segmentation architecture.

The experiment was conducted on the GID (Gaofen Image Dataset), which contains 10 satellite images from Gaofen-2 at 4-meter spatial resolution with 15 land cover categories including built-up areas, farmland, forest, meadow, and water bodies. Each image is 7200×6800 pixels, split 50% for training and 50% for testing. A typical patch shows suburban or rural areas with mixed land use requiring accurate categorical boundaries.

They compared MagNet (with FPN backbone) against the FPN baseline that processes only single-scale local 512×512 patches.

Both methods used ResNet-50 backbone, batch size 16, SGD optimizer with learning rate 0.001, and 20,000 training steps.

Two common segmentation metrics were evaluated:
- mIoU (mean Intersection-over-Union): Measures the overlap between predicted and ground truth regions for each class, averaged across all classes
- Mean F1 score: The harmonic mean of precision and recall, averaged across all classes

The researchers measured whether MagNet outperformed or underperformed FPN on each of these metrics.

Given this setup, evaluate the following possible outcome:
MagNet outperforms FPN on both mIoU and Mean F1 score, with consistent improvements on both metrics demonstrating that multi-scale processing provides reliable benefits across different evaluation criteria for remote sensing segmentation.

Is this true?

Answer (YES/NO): NO